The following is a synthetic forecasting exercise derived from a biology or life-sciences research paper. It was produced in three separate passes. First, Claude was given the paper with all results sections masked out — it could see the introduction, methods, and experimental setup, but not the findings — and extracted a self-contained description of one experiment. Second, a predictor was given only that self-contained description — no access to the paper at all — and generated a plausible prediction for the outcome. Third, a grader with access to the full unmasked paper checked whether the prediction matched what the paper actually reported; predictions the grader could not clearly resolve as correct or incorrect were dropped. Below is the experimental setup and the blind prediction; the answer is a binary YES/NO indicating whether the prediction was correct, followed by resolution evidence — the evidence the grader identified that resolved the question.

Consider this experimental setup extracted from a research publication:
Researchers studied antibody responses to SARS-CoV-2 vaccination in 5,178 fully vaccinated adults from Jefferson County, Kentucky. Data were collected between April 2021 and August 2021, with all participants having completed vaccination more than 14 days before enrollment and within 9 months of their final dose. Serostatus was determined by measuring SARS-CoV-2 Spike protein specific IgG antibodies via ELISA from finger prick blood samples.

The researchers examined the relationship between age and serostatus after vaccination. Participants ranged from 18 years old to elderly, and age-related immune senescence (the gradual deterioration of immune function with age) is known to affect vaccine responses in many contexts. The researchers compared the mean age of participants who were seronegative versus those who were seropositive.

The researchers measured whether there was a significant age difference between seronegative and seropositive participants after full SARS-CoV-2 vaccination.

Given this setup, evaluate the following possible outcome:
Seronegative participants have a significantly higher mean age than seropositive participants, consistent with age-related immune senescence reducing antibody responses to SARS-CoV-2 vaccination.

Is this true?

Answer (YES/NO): NO